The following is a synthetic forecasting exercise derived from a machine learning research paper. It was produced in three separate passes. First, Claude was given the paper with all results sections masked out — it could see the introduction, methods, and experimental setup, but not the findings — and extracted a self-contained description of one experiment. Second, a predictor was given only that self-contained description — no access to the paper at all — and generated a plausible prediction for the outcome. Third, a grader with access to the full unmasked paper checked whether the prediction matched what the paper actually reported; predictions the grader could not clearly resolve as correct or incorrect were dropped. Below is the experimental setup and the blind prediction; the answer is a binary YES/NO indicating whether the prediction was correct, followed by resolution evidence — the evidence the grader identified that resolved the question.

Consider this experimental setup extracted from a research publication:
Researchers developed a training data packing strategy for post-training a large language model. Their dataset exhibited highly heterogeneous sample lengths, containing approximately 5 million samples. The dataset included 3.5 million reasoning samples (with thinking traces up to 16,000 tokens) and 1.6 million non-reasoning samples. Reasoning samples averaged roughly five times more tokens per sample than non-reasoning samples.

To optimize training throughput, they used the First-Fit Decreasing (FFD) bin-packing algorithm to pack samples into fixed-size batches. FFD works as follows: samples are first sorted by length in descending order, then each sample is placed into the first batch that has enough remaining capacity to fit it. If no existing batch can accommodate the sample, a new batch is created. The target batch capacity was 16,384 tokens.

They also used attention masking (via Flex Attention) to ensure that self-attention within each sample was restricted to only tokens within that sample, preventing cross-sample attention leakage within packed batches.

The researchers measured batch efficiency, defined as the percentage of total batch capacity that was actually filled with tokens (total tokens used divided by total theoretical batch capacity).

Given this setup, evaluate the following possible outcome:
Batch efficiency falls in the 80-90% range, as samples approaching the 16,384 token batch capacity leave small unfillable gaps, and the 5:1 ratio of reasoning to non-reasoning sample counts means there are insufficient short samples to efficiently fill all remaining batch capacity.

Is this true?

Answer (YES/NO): NO